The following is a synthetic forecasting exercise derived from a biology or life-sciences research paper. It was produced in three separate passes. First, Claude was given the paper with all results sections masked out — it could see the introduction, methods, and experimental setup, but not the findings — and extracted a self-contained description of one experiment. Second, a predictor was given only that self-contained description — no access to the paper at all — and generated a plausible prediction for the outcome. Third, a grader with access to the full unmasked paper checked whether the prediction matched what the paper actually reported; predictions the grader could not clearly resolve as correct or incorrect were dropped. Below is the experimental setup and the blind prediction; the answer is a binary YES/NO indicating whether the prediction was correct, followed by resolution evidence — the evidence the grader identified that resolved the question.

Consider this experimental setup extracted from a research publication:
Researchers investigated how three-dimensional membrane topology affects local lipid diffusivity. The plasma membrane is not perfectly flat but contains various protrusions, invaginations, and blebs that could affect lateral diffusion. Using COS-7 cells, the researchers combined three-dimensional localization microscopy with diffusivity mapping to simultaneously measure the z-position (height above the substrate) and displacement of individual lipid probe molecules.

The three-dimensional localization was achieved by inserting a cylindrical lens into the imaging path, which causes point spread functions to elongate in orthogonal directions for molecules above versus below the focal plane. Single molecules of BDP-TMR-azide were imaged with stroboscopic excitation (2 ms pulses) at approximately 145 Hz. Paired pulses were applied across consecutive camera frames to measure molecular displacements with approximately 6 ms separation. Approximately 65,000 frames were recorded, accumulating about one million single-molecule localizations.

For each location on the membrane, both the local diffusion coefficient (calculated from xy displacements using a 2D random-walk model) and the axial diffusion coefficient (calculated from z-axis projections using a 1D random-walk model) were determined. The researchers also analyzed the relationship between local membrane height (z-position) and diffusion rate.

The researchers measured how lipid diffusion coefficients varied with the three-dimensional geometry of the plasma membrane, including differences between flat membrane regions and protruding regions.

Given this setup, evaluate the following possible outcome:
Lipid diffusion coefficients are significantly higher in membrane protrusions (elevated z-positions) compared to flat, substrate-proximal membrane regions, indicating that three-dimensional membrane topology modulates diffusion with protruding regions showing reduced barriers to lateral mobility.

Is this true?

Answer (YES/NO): NO